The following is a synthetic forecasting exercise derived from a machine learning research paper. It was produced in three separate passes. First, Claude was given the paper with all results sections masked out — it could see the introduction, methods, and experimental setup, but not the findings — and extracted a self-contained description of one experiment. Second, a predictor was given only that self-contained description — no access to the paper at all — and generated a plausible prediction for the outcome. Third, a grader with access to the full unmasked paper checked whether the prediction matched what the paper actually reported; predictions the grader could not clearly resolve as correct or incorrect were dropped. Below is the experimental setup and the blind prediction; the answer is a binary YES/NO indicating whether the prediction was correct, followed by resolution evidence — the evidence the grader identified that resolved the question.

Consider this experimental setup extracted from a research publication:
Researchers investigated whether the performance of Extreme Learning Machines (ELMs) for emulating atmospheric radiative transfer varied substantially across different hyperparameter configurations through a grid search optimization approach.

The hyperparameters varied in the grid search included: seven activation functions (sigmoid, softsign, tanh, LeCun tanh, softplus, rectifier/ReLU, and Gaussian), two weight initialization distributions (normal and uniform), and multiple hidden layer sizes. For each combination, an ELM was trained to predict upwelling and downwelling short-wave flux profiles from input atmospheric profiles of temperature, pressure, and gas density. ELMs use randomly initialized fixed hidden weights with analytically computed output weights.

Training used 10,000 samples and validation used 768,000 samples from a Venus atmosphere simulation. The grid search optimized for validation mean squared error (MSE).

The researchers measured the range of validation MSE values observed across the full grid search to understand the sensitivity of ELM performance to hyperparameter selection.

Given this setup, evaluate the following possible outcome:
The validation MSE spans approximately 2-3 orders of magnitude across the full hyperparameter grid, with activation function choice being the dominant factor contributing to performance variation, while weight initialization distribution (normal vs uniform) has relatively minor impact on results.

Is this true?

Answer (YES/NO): NO